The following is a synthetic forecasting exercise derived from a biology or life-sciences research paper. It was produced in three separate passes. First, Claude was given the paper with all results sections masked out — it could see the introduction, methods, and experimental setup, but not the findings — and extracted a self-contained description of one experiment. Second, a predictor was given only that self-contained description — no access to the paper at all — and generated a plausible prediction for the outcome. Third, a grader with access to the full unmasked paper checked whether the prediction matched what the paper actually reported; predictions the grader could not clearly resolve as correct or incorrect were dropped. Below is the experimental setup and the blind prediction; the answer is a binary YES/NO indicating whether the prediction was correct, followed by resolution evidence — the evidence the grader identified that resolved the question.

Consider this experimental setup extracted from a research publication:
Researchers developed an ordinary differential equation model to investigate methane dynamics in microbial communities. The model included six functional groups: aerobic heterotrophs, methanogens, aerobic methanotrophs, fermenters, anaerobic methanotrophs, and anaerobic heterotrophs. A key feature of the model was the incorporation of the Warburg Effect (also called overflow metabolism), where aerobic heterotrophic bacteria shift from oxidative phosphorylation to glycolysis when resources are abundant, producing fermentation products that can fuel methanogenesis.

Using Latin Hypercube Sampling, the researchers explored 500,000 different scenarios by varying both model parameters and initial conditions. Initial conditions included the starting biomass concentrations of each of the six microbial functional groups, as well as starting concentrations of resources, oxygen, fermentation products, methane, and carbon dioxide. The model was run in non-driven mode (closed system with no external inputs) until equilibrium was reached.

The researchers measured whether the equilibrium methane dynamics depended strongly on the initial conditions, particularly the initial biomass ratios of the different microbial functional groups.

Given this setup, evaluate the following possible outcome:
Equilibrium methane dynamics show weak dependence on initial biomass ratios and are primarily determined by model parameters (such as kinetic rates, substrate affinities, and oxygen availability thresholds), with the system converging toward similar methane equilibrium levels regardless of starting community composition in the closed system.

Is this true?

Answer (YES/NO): YES